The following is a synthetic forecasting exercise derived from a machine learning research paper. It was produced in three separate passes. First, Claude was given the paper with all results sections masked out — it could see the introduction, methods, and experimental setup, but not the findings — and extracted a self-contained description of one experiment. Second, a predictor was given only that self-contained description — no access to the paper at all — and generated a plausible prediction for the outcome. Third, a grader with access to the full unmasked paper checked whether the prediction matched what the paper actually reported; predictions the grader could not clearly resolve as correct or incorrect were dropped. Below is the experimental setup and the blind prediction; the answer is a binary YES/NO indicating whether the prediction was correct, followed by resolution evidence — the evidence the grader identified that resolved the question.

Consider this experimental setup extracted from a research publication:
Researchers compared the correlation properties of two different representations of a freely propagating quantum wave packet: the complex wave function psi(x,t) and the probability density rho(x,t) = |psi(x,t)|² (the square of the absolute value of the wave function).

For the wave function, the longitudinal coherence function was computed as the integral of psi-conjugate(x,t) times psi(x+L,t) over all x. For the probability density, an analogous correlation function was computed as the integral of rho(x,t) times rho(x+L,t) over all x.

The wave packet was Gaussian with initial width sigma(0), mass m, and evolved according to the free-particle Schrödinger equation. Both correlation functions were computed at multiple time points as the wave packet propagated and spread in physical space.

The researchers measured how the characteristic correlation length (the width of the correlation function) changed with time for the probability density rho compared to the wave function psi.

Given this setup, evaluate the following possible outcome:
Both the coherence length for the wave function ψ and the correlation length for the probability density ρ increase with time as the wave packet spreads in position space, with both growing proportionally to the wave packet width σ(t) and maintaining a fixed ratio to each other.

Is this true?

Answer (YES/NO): NO